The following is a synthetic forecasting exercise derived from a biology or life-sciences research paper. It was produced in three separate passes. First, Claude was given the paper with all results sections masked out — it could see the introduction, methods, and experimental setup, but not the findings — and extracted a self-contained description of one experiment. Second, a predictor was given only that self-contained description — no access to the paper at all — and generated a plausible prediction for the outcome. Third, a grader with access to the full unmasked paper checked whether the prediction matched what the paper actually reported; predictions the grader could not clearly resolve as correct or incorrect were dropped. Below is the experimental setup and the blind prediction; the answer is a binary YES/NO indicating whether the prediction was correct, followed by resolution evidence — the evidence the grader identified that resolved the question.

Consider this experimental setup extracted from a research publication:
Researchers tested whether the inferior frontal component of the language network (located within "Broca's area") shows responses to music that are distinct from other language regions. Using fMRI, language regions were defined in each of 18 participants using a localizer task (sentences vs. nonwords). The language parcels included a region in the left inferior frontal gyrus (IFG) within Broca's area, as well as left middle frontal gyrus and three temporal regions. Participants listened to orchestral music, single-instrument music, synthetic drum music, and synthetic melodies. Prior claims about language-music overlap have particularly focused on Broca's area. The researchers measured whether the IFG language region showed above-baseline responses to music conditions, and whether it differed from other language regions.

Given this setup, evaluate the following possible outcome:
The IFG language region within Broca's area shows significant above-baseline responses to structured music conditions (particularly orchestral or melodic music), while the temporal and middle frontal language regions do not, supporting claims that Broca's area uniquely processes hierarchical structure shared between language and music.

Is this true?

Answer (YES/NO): NO